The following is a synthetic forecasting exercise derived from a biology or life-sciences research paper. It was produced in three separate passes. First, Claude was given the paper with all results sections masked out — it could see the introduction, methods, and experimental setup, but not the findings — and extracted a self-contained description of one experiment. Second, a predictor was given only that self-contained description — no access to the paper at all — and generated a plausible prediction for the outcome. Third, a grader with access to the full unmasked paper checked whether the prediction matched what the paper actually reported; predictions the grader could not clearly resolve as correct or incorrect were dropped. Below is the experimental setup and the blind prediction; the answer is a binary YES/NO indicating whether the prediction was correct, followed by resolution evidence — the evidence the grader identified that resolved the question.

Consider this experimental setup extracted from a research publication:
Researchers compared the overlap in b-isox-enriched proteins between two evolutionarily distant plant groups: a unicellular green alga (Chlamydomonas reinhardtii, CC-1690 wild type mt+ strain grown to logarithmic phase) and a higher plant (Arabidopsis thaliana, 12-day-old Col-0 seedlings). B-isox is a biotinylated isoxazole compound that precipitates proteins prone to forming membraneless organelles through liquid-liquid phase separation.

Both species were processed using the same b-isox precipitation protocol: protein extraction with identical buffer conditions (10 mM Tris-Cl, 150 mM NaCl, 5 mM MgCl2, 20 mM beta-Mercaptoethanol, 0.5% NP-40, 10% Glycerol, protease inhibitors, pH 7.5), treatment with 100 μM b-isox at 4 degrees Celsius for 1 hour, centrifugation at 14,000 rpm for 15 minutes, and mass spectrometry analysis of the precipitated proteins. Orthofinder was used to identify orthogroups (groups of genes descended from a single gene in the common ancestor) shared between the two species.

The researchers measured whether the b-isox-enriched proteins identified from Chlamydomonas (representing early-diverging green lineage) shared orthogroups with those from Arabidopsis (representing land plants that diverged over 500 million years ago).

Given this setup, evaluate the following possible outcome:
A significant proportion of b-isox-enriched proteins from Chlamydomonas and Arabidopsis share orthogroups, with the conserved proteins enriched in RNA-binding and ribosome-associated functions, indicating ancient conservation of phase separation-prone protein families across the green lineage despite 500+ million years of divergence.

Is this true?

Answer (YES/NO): NO